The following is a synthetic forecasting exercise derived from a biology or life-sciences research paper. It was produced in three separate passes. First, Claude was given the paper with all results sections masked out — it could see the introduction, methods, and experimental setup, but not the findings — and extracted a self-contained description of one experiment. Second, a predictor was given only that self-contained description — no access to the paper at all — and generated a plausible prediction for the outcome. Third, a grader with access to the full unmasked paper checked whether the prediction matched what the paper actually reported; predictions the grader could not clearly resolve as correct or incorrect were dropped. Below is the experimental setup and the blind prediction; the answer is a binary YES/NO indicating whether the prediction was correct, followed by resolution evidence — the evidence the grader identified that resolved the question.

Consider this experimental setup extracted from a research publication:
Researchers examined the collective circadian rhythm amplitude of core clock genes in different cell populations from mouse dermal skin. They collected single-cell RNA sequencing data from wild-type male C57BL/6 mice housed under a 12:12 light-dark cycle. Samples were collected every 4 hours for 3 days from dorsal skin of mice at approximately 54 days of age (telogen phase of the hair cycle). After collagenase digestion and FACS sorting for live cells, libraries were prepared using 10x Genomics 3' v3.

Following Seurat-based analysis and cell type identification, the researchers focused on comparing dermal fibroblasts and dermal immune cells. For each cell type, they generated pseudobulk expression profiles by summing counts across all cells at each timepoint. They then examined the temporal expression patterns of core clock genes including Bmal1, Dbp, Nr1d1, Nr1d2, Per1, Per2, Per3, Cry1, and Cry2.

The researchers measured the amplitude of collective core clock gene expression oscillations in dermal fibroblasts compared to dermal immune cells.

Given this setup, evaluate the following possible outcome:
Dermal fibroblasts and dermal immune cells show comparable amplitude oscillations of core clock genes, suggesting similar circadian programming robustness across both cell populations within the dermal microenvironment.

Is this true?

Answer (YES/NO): NO